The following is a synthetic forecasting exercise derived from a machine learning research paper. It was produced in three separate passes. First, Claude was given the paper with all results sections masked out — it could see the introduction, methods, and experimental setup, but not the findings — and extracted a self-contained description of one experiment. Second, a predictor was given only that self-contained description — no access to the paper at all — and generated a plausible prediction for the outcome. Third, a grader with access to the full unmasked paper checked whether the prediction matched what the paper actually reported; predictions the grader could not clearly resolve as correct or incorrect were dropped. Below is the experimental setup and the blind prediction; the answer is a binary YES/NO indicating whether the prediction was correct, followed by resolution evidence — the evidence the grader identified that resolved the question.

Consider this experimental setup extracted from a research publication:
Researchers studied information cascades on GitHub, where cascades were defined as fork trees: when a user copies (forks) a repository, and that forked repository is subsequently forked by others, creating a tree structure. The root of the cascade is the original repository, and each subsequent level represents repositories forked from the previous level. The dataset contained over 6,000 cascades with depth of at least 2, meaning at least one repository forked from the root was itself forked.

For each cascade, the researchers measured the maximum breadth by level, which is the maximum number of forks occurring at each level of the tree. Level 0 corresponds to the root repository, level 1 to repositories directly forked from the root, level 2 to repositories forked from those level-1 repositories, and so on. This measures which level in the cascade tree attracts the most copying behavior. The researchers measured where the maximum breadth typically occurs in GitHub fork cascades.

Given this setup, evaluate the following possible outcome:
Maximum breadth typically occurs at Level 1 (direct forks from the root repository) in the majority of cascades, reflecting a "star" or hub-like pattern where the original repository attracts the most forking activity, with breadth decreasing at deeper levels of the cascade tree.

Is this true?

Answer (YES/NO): NO